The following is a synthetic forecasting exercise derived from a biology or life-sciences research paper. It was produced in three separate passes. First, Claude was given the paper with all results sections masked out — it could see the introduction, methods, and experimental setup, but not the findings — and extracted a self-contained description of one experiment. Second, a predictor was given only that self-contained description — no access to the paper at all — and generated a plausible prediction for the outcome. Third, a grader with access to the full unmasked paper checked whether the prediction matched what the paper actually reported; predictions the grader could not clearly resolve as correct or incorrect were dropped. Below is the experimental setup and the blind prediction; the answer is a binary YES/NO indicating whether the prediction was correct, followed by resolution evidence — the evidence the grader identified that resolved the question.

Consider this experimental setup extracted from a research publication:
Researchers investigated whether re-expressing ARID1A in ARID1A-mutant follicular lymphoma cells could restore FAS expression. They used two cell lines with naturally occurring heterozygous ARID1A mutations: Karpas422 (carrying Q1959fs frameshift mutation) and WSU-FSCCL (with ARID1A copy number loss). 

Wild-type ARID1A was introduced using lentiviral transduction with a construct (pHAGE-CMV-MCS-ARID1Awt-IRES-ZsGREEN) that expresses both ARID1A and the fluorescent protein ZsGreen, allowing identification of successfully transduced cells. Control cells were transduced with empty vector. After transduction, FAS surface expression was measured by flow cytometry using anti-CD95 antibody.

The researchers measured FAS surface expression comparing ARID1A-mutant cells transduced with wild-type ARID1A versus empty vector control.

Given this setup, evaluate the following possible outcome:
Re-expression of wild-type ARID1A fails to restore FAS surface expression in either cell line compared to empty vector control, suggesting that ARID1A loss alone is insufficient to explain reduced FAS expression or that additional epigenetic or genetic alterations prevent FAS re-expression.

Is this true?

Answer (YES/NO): NO